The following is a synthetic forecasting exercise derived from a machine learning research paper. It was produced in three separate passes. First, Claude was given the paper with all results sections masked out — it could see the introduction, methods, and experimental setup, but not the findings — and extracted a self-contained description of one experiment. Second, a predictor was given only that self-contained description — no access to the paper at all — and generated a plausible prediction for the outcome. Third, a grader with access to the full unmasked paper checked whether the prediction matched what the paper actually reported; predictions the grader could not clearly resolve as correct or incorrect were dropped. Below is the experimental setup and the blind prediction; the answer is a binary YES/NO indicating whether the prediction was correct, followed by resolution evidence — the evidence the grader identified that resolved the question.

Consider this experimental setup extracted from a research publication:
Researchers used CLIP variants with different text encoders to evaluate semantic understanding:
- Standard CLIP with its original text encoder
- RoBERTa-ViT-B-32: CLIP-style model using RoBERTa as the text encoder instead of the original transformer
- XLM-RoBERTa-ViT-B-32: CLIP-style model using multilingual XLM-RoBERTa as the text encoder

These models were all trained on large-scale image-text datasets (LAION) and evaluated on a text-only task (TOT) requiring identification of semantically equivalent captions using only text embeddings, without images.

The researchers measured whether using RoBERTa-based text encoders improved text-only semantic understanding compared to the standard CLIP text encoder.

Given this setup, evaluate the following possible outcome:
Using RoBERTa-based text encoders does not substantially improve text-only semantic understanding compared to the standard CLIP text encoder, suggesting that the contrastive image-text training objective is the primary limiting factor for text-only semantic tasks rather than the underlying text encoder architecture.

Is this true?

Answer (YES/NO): NO